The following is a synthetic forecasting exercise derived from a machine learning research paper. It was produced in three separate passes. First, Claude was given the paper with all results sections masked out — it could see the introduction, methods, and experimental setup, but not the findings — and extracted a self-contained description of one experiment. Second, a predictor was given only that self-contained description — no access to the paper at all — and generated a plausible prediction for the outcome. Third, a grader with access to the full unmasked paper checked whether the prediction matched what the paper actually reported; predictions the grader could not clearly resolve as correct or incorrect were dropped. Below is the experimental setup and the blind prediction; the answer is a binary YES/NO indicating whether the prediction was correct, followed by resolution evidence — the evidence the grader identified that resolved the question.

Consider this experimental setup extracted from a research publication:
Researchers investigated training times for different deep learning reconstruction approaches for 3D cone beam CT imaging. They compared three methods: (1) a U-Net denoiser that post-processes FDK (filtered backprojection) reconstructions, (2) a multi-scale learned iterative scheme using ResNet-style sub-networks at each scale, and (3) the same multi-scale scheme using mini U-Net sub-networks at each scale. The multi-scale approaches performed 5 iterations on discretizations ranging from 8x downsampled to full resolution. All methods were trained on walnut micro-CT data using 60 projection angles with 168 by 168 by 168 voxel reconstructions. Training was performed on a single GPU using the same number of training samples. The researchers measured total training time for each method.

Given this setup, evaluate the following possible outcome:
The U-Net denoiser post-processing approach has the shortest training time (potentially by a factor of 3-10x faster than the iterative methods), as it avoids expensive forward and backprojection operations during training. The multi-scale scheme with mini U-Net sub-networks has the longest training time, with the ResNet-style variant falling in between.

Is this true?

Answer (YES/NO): NO